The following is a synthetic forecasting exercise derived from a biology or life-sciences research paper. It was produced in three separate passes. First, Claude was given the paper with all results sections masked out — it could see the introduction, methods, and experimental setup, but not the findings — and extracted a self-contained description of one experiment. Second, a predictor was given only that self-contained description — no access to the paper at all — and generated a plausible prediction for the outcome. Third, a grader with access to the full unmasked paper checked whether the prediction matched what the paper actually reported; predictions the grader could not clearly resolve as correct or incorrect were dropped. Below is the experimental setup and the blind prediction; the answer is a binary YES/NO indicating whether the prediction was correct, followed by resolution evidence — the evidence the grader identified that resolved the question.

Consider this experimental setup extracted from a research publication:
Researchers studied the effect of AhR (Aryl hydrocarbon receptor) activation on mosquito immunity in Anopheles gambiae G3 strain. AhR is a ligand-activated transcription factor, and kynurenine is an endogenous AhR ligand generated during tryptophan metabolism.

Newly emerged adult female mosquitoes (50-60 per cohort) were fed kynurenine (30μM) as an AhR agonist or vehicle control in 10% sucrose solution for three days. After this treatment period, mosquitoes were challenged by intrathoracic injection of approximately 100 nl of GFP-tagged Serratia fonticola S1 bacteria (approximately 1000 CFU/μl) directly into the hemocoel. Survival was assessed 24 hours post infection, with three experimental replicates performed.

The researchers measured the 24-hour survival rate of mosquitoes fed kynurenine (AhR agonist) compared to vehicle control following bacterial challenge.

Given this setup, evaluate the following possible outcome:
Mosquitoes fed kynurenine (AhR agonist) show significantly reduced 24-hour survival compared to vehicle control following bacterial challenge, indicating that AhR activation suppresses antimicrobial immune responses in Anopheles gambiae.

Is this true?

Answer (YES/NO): YES